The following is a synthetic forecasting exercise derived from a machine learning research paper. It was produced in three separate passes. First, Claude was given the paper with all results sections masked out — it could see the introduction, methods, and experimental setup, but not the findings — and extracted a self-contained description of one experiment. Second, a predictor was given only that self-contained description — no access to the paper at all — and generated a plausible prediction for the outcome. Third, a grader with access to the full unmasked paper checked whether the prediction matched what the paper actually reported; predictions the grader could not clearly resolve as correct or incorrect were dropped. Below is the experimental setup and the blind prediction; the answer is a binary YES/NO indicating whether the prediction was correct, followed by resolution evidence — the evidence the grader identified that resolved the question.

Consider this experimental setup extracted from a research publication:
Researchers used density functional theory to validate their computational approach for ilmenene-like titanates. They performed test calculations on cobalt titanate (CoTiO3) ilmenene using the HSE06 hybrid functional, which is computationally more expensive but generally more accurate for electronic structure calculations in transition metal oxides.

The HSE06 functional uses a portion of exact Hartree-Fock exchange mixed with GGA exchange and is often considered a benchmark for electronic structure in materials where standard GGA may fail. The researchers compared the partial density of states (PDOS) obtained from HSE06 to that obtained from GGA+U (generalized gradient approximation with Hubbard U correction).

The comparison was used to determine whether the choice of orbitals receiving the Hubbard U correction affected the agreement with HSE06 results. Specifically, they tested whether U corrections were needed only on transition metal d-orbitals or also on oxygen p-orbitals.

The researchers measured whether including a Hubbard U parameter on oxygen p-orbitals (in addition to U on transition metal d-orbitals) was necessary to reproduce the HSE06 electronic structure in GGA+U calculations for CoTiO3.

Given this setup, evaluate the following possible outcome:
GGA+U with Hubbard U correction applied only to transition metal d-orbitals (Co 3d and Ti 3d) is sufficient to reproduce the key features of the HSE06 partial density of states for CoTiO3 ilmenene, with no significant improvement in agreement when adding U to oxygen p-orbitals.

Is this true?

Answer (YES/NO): NO